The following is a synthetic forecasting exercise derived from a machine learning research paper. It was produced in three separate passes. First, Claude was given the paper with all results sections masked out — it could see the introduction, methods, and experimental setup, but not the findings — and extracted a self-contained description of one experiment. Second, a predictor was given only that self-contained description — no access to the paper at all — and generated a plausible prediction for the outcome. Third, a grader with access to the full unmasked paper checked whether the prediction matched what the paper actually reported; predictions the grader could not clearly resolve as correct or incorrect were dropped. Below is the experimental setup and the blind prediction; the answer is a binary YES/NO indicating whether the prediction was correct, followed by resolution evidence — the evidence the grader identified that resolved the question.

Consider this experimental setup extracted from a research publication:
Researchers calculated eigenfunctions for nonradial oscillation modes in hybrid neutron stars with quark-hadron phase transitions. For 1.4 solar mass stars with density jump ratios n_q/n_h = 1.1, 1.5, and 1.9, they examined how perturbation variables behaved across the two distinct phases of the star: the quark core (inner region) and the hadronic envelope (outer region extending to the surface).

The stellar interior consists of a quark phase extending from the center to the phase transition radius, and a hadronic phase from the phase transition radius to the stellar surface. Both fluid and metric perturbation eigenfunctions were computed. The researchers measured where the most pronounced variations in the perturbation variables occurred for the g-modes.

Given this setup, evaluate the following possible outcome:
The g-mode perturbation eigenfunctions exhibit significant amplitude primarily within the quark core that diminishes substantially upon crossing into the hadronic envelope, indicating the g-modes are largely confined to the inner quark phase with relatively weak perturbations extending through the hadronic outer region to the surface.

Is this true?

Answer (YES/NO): NO